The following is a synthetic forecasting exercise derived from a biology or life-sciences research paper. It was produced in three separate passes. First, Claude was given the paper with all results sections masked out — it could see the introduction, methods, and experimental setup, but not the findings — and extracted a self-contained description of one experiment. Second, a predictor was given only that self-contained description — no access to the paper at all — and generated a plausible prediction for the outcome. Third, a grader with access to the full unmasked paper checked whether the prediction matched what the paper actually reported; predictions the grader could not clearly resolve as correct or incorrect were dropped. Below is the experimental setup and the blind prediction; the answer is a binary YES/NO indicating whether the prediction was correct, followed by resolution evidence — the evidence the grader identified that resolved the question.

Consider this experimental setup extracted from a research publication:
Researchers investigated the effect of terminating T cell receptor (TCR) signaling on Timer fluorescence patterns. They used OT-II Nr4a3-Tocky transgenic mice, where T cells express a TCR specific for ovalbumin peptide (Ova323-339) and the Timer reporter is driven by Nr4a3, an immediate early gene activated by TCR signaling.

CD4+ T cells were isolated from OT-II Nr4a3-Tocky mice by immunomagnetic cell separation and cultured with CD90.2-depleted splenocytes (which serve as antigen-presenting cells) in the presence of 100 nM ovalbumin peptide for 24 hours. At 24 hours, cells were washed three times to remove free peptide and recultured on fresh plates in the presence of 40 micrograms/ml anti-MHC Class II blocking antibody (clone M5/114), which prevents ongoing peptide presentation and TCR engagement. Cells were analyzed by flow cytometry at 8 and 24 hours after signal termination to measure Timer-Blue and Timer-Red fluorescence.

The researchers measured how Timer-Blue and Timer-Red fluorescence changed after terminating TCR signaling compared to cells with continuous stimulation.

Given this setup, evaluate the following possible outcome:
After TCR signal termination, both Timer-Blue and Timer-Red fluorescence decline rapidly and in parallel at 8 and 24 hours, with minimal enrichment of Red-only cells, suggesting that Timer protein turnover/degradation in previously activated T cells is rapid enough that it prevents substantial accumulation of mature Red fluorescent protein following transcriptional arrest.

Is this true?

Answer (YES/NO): NO